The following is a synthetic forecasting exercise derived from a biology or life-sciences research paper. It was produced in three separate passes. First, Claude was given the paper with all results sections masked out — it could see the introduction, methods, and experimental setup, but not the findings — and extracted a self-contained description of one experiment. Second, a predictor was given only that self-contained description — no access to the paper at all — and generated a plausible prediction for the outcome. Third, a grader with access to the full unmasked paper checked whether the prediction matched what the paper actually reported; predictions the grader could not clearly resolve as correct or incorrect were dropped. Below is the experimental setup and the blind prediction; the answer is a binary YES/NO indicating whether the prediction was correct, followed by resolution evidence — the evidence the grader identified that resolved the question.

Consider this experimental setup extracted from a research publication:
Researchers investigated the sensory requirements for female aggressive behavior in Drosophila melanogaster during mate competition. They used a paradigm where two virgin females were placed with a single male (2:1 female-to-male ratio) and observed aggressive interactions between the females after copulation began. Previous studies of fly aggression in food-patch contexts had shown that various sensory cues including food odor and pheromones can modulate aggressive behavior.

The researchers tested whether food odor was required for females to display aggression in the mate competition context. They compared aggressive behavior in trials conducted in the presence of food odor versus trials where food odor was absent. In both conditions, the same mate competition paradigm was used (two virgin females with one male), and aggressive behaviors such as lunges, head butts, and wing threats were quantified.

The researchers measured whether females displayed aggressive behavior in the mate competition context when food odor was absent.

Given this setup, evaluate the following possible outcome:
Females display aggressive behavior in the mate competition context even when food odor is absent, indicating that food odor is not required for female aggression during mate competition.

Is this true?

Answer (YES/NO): NO